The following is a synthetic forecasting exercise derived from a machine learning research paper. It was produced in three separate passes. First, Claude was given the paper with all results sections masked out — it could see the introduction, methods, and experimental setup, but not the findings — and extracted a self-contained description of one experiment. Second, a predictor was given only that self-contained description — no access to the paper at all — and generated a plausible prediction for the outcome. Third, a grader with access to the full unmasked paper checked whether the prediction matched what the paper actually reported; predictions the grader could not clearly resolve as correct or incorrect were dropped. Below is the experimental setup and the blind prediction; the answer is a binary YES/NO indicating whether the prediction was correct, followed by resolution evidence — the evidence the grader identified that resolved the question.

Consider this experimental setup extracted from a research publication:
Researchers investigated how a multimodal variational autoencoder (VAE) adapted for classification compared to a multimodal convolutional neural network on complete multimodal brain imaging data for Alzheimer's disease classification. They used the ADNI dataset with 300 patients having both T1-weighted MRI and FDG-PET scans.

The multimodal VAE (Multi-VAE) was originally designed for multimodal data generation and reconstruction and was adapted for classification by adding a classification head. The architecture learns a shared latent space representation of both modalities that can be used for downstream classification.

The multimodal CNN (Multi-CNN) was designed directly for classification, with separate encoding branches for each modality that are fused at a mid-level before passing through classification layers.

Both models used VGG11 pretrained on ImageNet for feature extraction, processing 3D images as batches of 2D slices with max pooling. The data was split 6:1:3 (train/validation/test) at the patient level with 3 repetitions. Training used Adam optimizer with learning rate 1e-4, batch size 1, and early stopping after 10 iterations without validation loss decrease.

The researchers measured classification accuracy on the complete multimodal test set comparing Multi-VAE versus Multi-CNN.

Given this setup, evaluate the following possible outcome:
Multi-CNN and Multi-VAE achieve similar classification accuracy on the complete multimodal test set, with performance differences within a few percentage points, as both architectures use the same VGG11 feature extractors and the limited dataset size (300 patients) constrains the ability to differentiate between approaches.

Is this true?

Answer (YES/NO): NO